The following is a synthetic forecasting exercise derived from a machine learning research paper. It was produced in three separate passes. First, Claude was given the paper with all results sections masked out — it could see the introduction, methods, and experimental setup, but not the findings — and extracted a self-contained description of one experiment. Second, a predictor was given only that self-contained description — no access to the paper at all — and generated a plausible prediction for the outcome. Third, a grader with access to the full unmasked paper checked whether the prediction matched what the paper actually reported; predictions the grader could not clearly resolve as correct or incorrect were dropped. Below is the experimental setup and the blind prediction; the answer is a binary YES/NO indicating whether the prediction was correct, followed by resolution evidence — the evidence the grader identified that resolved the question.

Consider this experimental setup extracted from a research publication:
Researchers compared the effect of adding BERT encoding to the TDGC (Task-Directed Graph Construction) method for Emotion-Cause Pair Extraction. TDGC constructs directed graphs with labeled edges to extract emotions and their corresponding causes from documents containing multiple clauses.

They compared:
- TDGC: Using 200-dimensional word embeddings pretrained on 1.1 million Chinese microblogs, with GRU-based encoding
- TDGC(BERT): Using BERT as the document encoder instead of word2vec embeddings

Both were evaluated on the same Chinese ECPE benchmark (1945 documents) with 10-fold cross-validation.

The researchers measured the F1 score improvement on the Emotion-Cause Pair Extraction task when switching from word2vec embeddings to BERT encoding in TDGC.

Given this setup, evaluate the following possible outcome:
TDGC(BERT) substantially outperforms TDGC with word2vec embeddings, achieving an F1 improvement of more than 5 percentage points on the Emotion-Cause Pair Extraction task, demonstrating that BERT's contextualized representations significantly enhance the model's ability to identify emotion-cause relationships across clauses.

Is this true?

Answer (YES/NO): NO